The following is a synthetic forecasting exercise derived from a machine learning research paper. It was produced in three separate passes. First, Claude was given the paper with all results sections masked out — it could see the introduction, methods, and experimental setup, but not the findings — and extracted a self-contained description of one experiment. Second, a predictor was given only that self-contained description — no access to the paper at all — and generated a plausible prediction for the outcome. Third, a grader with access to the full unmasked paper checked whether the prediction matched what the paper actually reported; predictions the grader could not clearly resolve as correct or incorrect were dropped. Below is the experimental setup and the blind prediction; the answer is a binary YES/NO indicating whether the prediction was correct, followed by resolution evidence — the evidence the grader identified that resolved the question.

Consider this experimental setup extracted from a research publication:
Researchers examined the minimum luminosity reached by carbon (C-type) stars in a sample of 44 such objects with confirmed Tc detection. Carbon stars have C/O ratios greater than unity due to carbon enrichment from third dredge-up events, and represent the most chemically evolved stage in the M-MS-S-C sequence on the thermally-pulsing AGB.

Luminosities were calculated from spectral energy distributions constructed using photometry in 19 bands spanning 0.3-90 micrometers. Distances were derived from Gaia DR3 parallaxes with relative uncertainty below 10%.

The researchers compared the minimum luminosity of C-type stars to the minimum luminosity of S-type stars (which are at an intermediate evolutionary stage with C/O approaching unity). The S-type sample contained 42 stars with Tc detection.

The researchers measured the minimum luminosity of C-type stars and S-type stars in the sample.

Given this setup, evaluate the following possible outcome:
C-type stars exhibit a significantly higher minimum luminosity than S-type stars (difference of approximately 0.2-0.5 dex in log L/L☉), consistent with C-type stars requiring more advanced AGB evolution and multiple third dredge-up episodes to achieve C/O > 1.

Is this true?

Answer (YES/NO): YES